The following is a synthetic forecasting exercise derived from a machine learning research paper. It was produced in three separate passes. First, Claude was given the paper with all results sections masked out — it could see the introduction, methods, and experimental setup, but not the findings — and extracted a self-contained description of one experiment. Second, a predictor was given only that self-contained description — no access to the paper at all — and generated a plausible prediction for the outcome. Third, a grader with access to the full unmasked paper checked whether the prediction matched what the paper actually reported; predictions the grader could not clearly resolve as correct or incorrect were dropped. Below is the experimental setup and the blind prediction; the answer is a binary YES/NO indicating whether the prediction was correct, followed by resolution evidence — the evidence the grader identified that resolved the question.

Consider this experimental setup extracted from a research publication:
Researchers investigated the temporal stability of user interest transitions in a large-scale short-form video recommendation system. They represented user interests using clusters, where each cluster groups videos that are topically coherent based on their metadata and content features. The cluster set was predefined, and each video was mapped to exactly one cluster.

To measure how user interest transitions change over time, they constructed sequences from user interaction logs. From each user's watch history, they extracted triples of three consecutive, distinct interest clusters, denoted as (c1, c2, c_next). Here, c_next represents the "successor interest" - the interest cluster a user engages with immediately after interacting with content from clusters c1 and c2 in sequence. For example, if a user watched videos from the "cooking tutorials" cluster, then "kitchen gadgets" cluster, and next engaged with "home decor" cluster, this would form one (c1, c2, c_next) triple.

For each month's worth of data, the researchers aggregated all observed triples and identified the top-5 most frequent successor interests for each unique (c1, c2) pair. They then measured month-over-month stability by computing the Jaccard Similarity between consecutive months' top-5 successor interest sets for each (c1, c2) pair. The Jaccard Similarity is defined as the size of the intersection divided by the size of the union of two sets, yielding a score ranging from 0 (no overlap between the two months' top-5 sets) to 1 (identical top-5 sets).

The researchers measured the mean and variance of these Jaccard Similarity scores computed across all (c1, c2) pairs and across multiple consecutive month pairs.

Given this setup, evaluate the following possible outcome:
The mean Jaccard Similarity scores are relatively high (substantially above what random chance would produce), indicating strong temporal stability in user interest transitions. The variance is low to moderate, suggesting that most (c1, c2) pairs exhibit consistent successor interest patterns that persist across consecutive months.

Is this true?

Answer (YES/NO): NO